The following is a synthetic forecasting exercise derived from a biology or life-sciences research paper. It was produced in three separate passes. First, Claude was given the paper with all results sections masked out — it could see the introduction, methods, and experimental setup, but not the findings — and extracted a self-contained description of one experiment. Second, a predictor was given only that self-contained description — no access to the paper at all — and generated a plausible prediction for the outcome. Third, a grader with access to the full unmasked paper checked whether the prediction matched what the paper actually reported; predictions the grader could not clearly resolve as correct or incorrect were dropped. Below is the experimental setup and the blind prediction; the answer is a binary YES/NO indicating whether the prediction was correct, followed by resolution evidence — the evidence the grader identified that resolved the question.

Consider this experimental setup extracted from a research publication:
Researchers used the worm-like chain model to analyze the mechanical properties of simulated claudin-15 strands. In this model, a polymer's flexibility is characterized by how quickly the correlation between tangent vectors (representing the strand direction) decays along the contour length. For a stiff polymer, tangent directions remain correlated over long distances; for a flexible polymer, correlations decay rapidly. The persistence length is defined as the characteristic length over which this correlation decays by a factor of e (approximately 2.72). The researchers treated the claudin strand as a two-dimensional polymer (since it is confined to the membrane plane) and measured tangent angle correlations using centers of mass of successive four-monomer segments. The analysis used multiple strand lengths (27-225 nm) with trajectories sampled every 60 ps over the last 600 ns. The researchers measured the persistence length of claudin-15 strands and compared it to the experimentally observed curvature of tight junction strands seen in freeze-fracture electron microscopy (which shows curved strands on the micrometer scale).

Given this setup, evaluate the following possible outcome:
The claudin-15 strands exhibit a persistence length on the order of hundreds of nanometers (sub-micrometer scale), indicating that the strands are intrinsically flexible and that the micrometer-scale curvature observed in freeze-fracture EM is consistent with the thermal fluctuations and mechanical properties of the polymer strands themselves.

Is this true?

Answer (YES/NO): YES